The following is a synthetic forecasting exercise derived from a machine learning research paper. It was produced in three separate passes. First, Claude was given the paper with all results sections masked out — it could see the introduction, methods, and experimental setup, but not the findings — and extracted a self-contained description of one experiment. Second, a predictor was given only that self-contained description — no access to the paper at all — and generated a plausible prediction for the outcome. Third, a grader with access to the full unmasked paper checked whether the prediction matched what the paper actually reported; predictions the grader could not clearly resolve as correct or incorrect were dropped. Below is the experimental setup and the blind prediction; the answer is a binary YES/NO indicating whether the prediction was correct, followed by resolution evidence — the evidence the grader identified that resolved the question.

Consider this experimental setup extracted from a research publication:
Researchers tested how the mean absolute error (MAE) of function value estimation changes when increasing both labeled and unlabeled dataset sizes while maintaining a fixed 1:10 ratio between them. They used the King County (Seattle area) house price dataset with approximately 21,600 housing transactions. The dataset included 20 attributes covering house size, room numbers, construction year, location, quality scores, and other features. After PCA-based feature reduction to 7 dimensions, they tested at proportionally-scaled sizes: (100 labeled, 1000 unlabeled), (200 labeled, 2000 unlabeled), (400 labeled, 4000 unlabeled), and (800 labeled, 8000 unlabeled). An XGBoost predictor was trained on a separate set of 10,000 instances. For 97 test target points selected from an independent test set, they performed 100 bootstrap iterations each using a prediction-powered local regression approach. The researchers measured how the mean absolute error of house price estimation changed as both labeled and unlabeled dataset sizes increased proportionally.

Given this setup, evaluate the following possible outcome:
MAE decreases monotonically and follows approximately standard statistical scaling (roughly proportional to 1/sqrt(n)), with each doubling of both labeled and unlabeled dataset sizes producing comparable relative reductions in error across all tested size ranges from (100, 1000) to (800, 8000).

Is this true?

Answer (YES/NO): NO